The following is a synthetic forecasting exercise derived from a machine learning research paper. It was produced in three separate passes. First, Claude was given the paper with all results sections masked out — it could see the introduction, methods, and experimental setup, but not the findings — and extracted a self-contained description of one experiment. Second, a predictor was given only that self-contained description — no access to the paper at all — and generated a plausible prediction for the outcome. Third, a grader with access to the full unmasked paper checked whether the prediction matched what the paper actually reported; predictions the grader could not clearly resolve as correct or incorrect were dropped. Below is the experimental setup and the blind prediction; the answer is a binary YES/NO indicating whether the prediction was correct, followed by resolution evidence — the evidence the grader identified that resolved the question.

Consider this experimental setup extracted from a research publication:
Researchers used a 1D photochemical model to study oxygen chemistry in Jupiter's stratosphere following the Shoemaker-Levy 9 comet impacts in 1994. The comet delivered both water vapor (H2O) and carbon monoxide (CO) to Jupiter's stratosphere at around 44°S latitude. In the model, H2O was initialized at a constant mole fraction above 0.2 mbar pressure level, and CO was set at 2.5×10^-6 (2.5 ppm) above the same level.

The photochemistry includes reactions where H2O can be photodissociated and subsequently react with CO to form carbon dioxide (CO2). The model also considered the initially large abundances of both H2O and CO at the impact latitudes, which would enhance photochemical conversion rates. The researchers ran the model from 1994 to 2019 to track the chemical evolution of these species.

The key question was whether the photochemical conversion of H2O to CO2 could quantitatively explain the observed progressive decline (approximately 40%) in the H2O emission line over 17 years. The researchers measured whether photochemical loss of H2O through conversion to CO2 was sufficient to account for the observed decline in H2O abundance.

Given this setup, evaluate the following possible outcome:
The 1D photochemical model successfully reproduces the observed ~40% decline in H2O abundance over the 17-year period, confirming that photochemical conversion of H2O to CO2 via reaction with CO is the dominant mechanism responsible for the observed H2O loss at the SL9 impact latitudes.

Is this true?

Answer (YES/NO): NO